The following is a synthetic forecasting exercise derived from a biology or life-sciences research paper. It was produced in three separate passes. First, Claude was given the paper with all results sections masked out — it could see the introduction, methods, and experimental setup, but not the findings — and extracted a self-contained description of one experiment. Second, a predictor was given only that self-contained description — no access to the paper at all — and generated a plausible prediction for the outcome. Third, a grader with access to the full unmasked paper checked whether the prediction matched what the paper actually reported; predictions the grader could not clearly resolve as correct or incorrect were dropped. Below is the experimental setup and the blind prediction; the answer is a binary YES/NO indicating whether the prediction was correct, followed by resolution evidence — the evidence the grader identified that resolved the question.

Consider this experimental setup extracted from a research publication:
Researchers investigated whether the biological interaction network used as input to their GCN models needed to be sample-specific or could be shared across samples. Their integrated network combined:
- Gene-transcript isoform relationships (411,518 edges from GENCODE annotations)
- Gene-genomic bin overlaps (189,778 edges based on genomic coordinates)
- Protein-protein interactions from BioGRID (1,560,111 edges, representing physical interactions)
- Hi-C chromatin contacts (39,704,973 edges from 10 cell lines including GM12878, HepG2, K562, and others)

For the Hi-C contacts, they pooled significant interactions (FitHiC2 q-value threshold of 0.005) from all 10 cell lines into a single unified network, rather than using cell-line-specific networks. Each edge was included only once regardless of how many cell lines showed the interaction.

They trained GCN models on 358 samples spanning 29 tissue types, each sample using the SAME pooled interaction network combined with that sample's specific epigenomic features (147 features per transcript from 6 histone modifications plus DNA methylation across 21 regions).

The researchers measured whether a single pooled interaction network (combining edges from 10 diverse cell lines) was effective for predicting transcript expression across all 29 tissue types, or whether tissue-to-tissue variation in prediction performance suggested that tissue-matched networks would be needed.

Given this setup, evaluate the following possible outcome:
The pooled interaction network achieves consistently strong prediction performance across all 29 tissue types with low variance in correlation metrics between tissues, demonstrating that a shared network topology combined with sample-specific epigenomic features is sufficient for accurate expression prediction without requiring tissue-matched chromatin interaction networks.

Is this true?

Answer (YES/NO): NO